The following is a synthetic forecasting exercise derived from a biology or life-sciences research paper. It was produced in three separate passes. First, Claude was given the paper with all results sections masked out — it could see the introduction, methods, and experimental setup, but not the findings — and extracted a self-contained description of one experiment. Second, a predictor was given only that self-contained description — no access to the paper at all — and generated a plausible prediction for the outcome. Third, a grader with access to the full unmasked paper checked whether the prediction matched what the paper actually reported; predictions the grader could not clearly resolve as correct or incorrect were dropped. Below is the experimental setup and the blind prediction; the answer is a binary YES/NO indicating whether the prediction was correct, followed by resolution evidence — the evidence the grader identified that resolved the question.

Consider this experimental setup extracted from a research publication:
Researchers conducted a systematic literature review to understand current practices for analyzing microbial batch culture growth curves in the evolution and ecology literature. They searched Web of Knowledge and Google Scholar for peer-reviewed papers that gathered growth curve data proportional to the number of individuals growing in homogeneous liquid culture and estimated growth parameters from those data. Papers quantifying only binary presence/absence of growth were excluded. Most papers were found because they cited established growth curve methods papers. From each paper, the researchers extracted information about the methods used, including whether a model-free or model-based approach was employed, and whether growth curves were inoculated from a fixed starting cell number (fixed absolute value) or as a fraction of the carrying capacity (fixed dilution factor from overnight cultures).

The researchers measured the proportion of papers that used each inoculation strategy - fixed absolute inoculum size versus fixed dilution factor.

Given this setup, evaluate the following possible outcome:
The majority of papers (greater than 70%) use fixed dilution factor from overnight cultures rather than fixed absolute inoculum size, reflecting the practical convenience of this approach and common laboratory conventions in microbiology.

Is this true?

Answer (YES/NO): NO